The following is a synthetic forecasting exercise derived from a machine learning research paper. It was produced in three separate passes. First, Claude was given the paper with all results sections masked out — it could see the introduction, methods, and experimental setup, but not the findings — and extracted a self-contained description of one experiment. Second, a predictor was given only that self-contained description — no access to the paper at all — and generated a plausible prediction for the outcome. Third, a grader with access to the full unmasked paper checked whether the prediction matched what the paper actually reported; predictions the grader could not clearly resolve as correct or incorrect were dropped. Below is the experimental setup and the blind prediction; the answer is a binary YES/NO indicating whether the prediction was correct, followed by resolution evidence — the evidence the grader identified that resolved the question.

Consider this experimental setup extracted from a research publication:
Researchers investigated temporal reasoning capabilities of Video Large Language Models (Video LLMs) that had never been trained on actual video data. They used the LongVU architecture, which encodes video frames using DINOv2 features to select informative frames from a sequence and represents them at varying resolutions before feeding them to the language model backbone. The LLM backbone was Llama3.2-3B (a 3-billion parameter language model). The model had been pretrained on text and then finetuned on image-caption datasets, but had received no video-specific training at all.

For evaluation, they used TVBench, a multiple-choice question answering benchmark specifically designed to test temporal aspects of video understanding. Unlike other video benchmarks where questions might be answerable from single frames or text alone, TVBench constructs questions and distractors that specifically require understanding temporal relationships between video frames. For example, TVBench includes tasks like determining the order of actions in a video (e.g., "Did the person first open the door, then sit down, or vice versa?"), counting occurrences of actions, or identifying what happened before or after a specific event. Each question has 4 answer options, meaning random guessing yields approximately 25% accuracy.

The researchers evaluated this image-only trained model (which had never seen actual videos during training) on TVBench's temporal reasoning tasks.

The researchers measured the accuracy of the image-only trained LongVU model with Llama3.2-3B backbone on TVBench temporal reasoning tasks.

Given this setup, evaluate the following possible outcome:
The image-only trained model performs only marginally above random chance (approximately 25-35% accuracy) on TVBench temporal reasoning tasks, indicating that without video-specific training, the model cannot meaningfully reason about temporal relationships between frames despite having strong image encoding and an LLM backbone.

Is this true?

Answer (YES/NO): NO